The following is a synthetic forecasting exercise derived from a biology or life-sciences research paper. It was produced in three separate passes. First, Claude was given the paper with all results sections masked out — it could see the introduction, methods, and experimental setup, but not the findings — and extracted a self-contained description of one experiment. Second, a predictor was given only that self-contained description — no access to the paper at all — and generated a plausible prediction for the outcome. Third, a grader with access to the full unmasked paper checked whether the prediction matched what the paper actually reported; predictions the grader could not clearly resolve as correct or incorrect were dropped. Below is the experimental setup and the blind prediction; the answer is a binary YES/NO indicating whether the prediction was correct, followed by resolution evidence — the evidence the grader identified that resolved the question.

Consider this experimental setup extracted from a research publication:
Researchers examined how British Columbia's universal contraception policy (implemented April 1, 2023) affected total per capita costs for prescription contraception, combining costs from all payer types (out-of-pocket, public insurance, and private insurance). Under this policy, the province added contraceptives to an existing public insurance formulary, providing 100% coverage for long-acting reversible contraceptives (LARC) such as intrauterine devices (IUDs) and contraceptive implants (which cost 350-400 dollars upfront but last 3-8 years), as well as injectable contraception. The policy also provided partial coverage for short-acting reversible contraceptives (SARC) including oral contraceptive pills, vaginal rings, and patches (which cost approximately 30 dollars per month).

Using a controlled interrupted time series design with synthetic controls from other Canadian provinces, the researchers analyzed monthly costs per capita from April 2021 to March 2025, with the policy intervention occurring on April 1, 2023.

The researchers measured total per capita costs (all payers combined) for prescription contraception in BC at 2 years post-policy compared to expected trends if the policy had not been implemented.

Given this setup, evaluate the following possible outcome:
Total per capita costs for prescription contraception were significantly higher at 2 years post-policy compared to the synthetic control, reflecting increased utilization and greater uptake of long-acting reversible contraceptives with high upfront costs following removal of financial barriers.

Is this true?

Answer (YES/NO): NO